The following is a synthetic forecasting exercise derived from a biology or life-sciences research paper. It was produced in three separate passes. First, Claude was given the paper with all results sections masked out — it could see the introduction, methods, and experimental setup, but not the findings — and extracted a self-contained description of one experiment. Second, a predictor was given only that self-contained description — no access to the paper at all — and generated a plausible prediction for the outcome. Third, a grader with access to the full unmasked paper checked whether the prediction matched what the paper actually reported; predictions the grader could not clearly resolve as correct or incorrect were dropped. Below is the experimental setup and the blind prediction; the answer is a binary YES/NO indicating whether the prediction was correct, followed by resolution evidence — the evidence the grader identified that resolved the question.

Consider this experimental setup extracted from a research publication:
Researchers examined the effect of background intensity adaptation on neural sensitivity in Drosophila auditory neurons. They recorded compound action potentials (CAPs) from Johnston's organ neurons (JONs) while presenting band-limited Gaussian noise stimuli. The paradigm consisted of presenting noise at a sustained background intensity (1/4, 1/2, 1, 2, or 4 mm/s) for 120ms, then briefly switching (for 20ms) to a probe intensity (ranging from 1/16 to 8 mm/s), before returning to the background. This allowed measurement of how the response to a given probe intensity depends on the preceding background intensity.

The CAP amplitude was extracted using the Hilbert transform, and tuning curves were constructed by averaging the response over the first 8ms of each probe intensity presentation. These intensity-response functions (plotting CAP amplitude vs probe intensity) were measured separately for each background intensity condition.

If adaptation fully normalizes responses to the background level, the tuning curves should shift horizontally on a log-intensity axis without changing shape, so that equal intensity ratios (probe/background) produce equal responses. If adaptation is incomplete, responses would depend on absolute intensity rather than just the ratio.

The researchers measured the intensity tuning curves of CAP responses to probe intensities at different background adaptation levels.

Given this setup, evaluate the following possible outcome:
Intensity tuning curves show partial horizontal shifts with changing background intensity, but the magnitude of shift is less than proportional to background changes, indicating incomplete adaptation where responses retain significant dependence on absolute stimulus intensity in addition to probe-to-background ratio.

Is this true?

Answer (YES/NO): NO